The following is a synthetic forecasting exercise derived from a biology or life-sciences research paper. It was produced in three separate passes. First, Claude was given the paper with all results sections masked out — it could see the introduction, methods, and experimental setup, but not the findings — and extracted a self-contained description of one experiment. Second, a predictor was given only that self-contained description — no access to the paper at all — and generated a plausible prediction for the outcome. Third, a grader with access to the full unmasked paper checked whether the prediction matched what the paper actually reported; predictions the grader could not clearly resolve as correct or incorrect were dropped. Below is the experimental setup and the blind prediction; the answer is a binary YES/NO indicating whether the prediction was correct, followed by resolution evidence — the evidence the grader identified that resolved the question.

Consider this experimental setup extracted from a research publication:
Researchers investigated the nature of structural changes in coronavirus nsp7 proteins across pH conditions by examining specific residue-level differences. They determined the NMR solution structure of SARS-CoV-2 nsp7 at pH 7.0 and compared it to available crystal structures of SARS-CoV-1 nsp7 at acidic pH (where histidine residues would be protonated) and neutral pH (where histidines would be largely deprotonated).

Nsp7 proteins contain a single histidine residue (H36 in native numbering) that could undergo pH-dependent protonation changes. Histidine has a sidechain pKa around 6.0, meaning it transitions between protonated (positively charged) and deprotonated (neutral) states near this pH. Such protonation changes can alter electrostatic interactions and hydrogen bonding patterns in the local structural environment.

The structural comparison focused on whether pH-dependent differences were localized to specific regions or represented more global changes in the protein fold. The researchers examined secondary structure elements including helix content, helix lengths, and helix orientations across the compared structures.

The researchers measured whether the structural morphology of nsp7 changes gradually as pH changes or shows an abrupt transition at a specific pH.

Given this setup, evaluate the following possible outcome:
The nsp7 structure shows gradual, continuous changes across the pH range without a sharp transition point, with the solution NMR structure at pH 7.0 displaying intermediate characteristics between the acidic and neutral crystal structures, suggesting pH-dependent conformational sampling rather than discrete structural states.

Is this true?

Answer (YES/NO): YES